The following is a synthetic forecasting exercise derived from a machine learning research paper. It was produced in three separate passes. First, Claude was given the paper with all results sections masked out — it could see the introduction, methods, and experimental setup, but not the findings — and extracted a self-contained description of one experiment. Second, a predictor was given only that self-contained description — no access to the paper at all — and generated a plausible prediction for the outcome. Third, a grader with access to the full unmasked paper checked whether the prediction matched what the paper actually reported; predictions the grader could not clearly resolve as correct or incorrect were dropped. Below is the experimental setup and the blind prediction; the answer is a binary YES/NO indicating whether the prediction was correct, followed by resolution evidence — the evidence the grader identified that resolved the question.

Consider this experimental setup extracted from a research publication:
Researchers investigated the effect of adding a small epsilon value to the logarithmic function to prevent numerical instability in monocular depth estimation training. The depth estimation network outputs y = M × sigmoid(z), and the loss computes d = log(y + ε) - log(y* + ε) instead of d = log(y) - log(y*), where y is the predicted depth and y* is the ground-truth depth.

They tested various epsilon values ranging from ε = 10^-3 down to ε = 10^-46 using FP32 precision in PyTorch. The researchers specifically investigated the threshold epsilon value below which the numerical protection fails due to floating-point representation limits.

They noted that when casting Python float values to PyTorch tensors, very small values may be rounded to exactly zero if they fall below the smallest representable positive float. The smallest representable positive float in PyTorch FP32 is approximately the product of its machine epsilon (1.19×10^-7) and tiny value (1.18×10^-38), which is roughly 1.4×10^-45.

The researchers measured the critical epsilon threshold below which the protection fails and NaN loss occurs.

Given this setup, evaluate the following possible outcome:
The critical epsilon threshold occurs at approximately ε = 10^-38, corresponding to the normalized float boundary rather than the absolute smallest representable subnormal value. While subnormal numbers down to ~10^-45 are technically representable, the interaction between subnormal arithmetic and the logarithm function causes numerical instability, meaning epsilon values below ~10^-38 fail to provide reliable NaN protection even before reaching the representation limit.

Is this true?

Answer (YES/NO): NO